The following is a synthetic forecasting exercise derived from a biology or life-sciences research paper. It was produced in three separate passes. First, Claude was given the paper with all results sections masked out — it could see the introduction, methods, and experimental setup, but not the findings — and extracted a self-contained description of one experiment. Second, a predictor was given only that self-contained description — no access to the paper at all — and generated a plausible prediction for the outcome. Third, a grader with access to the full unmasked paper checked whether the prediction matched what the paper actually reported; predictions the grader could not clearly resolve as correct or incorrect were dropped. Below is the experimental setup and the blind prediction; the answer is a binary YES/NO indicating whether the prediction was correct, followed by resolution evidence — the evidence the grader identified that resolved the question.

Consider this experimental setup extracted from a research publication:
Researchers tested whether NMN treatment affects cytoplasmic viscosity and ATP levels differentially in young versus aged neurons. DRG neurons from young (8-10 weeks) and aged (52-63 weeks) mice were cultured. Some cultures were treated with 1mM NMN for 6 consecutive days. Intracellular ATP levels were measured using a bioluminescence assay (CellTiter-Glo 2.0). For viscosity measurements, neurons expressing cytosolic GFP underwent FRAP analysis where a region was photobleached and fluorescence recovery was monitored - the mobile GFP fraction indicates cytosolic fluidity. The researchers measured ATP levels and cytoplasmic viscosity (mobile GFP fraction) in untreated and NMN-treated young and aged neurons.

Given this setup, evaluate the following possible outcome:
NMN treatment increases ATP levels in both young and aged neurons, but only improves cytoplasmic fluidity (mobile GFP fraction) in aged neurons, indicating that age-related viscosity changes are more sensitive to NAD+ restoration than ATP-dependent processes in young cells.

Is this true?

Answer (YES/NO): NO